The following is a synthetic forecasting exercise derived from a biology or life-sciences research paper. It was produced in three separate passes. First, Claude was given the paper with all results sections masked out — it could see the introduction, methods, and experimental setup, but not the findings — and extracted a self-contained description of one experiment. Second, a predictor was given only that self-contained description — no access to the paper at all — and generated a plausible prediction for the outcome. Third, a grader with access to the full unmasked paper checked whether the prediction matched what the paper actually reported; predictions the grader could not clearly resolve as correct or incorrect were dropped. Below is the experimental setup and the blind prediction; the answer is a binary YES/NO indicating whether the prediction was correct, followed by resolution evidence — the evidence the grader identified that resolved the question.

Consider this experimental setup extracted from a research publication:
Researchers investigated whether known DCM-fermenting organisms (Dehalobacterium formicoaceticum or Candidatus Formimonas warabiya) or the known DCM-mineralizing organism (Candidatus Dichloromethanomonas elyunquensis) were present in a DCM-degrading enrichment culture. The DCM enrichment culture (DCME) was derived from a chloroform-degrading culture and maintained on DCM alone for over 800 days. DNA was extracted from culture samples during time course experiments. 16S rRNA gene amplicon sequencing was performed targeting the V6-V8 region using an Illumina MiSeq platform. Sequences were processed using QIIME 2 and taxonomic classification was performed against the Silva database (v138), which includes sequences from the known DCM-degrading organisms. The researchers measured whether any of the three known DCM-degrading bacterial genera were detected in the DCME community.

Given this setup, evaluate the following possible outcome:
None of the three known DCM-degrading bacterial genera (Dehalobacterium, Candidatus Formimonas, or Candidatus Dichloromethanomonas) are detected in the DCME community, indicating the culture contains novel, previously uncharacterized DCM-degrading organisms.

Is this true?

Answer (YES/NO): YES